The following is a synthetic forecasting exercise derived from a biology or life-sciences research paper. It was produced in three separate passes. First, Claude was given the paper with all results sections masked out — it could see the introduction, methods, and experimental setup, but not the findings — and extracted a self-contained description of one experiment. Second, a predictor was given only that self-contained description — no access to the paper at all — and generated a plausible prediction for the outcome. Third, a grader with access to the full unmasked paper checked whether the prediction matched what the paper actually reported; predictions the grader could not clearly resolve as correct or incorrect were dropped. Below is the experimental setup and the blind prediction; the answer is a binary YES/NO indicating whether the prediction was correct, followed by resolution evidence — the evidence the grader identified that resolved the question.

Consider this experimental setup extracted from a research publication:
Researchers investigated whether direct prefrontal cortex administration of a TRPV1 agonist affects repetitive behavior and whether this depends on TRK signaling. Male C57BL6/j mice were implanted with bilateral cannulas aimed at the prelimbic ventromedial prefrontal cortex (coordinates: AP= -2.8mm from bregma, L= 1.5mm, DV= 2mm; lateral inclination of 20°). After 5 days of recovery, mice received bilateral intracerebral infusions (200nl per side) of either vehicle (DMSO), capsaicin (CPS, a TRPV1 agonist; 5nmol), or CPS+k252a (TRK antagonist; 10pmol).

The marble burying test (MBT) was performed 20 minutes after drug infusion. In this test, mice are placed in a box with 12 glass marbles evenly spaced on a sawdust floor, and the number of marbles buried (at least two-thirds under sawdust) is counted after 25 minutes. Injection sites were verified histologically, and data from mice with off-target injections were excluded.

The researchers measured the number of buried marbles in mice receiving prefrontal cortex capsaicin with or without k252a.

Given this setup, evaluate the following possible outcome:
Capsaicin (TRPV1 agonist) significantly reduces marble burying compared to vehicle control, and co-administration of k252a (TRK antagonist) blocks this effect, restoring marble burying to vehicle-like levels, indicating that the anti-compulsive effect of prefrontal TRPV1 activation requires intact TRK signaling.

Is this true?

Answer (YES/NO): NO